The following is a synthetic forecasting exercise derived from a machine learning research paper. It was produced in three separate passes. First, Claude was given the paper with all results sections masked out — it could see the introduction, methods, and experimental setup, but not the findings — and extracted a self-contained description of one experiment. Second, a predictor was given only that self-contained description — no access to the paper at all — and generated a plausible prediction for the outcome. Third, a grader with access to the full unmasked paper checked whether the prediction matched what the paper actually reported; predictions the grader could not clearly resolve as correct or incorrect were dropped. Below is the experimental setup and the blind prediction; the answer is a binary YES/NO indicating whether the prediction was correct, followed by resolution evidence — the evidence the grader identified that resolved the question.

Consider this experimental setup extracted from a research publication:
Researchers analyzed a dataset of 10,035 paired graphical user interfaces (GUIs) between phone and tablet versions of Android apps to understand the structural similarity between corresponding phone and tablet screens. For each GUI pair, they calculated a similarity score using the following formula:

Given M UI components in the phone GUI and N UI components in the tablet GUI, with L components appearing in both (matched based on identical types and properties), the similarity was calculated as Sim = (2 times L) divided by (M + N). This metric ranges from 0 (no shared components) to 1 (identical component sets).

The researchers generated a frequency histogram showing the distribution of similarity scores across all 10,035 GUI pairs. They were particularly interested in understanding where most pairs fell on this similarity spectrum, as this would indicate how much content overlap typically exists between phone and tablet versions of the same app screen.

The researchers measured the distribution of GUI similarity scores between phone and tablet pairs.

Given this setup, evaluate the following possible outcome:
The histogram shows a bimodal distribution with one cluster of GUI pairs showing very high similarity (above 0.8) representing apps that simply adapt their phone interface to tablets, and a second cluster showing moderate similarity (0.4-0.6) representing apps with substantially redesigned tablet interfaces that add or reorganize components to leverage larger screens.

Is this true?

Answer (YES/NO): NO